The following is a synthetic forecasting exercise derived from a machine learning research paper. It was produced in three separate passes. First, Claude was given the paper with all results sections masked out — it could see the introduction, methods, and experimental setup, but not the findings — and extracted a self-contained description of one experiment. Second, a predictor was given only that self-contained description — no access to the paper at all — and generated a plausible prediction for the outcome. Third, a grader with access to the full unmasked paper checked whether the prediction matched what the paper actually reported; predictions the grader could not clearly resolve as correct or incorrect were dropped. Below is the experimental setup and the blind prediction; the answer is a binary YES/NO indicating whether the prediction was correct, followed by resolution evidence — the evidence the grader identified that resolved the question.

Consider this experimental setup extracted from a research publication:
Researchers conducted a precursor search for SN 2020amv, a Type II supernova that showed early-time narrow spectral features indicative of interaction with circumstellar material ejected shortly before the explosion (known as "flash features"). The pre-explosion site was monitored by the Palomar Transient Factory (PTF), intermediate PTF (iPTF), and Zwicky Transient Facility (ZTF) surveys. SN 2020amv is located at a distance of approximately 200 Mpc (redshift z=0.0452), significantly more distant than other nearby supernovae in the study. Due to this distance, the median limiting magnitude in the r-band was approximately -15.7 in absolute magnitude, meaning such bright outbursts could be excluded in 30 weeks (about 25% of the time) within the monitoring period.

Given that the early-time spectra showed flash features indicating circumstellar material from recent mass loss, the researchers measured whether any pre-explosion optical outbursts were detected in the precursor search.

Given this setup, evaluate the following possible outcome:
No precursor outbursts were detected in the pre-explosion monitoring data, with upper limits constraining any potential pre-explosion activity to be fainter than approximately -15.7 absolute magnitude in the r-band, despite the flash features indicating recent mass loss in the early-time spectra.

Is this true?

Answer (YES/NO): YES